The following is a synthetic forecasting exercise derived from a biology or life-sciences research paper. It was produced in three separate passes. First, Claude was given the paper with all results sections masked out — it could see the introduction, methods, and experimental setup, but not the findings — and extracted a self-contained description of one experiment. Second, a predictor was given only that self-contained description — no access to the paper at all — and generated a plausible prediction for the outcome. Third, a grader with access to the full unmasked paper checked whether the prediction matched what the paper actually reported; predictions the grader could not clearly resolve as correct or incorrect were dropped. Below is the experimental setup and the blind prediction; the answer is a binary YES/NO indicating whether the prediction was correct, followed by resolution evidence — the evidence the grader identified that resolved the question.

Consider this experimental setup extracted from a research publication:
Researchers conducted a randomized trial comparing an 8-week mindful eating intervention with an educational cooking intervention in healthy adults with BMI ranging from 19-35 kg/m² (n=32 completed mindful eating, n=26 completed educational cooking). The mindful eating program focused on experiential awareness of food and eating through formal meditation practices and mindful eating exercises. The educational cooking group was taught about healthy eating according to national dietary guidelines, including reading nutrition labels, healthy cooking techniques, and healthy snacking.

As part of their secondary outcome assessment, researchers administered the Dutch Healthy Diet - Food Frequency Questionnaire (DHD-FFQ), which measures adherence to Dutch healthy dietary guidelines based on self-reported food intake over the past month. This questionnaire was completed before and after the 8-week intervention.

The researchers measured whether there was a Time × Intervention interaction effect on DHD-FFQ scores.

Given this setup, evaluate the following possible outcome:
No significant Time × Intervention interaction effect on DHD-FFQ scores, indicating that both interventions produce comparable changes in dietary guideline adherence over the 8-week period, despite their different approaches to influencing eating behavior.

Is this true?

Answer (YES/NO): NO